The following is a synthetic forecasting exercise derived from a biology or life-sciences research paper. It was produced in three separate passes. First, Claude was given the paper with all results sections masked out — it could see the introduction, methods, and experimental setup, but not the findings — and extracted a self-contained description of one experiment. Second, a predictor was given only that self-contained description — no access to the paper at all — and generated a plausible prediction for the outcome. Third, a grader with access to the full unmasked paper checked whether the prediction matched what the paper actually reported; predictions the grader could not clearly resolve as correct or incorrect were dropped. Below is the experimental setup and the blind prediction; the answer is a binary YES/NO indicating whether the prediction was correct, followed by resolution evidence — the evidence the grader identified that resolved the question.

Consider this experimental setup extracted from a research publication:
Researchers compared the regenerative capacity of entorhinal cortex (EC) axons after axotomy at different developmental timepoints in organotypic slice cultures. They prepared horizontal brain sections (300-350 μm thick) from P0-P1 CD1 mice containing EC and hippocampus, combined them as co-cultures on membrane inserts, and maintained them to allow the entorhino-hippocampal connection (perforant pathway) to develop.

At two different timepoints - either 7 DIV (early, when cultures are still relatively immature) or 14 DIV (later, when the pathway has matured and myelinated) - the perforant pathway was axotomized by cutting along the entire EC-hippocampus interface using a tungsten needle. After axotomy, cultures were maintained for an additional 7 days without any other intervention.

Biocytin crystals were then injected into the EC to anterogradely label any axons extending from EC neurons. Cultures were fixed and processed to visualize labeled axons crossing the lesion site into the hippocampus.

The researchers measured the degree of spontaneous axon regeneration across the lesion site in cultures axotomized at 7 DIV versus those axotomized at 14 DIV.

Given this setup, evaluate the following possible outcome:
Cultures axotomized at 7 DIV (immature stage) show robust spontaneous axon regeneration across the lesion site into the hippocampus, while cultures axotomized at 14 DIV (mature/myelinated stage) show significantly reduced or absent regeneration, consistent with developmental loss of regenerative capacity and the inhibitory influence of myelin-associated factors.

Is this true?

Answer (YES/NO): YES